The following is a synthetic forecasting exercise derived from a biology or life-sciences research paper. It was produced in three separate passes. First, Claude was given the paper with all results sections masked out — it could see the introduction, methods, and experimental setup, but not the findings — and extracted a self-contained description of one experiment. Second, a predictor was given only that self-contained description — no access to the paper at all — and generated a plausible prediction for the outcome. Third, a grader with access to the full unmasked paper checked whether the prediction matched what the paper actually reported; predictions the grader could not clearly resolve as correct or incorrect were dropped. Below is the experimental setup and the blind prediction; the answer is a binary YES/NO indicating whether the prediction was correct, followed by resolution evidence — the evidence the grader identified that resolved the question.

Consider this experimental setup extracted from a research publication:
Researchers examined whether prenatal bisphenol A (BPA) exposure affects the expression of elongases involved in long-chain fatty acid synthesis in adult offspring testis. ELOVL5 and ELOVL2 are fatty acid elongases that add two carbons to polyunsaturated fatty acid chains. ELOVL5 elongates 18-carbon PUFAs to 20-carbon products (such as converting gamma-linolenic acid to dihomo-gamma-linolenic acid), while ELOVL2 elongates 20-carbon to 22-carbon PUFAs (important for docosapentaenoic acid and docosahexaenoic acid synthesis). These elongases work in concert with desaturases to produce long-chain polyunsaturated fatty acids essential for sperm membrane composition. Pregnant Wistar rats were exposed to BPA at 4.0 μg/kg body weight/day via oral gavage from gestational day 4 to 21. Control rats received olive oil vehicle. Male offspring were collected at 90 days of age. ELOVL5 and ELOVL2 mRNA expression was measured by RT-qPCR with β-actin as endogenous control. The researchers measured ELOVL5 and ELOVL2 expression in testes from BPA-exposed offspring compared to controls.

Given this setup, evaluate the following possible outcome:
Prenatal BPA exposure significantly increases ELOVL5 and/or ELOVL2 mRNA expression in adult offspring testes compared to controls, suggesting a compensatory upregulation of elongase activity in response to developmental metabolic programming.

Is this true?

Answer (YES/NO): NO